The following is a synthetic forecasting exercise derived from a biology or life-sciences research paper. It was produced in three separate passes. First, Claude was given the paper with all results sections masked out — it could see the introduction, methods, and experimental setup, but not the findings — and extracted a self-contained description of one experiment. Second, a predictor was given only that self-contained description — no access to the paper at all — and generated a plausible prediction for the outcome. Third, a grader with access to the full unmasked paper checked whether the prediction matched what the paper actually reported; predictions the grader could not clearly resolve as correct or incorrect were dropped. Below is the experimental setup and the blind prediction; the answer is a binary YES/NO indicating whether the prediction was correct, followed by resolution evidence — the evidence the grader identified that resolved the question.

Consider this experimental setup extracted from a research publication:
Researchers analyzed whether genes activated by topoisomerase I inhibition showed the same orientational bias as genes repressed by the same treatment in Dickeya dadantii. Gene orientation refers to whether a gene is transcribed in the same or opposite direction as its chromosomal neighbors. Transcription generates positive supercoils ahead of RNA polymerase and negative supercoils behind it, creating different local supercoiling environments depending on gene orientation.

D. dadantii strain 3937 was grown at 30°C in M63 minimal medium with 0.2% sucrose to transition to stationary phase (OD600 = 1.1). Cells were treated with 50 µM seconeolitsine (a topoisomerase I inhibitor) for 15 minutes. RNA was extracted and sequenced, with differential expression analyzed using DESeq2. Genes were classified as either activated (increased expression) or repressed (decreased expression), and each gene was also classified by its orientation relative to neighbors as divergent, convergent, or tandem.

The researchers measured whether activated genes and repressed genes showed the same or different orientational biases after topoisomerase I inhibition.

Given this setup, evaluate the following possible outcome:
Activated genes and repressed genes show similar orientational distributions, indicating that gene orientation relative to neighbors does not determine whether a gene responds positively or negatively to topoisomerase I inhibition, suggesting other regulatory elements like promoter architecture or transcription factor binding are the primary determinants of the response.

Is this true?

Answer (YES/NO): NO